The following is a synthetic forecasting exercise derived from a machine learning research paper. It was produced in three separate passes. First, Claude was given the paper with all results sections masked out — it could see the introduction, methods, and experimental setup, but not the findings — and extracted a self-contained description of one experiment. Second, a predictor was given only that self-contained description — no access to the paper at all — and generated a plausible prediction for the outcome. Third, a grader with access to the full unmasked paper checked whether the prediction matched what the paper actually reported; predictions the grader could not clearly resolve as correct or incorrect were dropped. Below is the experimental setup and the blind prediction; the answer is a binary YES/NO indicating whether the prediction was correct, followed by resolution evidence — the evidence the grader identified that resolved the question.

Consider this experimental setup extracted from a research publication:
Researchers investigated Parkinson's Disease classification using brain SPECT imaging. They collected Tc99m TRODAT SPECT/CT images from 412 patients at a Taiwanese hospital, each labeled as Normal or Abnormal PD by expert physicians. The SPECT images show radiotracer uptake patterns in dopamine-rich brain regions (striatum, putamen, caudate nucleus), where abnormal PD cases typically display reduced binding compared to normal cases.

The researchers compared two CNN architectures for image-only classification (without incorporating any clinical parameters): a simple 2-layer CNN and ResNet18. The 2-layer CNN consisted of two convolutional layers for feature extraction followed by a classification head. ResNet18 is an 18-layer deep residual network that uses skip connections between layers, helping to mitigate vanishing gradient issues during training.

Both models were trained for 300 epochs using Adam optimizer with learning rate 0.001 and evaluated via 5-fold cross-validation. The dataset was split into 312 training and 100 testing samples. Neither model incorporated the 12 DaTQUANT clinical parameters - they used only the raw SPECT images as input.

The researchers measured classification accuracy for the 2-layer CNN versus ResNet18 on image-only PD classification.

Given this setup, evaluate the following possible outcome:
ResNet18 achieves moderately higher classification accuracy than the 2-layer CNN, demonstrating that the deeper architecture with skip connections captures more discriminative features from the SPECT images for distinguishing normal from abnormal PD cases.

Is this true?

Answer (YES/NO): YES